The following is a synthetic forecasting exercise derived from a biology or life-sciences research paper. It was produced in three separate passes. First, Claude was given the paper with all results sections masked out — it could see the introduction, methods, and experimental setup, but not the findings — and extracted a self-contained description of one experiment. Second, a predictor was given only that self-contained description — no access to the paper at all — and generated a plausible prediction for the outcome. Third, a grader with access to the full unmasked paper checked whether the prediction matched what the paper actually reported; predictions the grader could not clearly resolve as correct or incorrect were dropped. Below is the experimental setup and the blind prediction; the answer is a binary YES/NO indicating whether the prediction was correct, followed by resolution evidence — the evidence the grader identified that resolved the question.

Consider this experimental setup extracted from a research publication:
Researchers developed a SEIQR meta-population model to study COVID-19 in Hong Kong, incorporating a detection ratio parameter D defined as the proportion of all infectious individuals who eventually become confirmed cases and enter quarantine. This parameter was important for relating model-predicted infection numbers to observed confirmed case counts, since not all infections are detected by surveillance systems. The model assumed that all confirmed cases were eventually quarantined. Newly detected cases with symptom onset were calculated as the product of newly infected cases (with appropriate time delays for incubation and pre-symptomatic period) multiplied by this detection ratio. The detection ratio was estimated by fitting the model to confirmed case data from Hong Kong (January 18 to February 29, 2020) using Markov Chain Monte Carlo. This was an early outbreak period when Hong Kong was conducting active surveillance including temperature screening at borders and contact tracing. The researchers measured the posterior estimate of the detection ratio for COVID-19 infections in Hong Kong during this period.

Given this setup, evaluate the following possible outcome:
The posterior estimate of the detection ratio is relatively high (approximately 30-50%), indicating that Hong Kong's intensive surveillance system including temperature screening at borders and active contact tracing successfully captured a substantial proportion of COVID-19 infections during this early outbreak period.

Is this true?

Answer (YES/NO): NO